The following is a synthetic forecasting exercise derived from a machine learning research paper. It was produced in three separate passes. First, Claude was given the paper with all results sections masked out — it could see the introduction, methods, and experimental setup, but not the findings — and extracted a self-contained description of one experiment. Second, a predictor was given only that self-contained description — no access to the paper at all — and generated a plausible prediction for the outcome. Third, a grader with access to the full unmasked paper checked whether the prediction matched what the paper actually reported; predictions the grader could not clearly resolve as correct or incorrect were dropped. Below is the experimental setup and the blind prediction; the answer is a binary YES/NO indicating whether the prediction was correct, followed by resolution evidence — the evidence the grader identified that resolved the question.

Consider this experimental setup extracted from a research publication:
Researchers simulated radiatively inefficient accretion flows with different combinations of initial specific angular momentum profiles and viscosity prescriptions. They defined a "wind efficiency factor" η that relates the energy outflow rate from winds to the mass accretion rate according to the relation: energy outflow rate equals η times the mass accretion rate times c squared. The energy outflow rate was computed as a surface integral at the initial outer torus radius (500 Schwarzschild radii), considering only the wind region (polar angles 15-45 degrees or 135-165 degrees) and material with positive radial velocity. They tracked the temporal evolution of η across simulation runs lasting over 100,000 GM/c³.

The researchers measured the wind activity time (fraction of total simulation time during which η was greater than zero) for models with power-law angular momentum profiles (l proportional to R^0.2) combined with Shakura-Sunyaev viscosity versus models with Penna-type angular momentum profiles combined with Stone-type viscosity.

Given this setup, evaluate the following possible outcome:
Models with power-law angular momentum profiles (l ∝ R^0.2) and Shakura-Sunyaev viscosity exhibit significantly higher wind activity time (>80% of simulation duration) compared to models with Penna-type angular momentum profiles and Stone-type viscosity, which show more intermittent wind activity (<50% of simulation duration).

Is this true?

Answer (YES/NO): YES